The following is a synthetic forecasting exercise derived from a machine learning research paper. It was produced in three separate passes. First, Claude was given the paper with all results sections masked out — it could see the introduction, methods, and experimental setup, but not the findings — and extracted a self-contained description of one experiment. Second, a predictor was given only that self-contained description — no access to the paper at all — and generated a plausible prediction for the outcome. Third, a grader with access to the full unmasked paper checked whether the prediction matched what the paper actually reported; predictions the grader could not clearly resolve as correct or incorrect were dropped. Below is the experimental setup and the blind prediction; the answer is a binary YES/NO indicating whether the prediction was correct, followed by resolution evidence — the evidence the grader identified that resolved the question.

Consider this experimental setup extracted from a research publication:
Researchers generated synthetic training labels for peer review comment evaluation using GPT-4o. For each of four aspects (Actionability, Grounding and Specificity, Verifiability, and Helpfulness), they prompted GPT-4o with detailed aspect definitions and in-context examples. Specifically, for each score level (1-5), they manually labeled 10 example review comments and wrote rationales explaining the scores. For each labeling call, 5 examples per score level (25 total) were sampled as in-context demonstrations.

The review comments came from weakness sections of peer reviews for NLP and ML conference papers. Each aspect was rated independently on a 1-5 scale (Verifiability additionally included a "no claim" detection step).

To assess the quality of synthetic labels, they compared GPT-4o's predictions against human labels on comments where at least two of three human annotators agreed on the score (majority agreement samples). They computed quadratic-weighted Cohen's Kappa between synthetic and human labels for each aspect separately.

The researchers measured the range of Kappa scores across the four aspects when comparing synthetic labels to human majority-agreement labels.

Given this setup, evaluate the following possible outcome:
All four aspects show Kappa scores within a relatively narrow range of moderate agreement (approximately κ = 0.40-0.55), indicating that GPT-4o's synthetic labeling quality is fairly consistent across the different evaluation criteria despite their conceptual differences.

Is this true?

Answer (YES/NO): NO